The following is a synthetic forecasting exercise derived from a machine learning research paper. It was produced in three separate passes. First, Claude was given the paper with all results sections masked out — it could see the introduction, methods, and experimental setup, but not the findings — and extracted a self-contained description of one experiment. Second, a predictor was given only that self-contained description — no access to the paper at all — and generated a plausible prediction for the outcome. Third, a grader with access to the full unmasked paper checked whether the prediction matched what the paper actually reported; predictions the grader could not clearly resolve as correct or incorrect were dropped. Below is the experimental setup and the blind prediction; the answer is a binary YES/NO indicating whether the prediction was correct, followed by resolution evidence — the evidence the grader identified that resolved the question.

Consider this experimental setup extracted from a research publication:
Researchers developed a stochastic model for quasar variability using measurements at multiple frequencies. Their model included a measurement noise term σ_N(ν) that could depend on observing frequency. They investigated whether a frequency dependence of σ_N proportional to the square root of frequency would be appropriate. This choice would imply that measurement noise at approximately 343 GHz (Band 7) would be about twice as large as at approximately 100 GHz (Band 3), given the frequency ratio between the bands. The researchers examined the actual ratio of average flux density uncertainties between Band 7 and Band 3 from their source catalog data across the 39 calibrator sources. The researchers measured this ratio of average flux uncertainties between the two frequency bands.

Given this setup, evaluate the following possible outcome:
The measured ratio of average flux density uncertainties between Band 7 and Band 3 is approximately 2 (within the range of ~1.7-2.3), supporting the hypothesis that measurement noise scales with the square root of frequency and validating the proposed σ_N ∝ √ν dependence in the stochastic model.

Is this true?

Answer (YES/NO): YES